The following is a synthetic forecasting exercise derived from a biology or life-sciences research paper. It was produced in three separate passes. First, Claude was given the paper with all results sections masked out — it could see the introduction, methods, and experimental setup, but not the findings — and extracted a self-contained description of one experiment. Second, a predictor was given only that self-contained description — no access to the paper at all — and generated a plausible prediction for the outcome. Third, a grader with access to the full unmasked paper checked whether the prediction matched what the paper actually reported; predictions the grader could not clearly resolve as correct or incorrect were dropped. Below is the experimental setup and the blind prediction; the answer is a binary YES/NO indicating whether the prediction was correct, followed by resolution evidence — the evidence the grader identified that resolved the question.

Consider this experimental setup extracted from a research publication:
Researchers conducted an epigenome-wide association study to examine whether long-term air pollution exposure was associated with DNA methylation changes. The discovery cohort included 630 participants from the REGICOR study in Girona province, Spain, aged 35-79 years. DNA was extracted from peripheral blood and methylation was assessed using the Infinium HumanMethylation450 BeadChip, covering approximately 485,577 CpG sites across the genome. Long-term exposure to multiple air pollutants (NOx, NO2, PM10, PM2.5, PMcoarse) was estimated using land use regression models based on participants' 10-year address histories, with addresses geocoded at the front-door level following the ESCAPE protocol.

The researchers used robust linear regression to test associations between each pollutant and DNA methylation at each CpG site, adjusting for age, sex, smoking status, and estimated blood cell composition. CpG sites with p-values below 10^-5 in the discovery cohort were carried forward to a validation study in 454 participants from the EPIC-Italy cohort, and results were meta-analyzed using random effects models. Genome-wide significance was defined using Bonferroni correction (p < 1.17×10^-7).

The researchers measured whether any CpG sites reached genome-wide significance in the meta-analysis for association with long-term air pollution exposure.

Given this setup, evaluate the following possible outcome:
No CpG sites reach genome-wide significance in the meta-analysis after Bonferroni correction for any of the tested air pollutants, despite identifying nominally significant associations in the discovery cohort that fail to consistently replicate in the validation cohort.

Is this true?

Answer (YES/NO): YES